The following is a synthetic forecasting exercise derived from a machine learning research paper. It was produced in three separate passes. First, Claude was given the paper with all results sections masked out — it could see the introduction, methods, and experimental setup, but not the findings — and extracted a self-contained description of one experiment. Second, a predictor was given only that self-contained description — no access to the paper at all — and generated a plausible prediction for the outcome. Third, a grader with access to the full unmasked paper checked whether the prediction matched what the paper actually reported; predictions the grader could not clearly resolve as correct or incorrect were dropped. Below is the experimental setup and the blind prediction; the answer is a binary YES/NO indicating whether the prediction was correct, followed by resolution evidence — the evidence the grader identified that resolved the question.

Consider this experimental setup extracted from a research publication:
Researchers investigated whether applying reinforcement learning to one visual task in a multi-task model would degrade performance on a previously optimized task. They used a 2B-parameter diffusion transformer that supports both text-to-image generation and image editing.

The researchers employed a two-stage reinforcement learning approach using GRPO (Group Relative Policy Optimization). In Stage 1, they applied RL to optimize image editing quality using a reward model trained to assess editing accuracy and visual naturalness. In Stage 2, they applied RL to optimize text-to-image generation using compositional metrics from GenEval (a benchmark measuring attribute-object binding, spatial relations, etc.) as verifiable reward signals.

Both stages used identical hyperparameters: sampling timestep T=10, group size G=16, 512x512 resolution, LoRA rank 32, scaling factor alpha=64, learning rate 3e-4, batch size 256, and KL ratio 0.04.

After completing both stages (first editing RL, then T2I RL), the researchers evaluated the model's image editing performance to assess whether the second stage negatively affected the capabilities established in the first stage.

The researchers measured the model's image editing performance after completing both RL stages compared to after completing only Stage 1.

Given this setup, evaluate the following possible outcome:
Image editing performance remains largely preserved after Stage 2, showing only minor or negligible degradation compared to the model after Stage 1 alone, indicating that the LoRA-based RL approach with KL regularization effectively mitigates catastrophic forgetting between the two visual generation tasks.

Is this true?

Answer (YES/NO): YES